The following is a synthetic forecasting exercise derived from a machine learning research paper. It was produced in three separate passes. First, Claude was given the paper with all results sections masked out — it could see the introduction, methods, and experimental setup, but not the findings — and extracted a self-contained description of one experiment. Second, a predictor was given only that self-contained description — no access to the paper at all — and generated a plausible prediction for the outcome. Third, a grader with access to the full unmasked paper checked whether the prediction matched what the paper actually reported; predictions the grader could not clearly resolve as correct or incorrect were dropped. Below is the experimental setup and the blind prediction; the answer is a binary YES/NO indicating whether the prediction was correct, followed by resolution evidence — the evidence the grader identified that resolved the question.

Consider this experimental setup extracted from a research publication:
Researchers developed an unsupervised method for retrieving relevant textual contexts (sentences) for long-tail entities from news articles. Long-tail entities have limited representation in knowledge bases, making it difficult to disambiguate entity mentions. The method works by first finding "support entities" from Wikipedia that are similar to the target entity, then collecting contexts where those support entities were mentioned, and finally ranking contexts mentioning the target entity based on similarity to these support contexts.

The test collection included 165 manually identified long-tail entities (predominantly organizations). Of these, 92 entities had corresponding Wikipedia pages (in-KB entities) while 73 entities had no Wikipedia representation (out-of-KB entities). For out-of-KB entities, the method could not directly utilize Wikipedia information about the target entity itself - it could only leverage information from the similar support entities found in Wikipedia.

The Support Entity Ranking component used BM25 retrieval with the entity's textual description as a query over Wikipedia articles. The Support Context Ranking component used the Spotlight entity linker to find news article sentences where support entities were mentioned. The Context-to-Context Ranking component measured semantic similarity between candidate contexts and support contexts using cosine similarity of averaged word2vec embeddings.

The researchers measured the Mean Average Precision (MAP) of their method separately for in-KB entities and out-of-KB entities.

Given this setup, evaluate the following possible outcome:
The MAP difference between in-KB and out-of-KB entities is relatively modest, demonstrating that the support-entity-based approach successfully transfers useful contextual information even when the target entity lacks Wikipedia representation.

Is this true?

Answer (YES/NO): NO